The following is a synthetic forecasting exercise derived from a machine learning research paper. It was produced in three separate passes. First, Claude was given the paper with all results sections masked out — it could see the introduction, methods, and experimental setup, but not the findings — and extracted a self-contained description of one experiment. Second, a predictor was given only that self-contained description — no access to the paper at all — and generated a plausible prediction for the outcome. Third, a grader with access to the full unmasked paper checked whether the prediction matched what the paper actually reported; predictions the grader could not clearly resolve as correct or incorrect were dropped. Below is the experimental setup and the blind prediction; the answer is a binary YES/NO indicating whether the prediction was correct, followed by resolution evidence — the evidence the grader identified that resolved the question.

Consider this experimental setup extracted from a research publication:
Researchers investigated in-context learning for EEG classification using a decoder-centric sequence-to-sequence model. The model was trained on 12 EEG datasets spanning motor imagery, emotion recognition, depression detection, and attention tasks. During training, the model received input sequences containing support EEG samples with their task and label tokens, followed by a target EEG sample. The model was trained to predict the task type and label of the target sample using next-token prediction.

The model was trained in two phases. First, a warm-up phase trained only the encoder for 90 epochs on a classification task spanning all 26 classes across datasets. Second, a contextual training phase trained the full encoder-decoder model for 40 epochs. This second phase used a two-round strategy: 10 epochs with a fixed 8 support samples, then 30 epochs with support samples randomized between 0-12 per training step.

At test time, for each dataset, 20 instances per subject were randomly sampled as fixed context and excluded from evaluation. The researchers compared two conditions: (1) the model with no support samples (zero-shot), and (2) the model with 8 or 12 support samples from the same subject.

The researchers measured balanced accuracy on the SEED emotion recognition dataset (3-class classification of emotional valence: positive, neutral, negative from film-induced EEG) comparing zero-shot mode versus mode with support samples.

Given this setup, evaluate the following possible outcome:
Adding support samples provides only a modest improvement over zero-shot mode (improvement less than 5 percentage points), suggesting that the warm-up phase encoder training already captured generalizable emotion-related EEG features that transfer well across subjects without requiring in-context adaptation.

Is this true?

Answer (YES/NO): NO